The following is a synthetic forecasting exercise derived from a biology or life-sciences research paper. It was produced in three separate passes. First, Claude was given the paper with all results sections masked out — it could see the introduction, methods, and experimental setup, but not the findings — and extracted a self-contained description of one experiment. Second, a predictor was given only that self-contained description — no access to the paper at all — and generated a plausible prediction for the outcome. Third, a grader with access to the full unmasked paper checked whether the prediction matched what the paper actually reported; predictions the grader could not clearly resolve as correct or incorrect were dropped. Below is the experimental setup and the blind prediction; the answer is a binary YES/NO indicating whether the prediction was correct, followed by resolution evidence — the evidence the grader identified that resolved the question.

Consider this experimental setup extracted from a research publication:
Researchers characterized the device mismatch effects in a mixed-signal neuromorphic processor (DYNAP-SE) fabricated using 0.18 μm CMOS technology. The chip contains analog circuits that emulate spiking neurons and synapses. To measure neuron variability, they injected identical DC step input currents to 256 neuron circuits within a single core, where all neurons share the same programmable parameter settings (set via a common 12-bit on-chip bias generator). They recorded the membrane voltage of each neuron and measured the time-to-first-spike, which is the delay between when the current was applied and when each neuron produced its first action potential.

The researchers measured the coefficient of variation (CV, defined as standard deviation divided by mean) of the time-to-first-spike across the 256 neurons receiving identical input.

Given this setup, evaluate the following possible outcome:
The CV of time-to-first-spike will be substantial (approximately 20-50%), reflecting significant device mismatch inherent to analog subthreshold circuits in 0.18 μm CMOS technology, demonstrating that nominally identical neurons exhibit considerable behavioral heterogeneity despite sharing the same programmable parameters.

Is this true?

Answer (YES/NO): NO